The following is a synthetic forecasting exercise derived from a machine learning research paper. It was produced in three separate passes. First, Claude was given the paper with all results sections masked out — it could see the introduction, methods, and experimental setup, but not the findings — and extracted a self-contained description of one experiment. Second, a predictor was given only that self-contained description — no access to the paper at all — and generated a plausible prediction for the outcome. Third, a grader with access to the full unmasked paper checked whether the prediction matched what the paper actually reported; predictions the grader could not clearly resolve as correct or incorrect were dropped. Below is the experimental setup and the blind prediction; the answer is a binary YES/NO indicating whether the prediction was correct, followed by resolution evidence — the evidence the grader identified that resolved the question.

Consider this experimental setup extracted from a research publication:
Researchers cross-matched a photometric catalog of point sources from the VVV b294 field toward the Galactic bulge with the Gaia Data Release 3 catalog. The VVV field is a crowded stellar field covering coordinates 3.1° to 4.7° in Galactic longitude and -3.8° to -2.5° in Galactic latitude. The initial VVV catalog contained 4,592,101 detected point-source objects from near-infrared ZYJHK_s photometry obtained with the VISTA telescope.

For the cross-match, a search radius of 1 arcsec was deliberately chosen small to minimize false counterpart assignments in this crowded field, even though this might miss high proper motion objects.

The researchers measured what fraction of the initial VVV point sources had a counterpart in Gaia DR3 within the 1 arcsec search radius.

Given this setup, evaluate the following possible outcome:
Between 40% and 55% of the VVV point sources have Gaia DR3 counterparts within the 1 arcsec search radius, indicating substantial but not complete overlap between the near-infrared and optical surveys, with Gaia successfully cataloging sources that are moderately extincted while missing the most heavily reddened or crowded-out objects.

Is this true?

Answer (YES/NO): NO